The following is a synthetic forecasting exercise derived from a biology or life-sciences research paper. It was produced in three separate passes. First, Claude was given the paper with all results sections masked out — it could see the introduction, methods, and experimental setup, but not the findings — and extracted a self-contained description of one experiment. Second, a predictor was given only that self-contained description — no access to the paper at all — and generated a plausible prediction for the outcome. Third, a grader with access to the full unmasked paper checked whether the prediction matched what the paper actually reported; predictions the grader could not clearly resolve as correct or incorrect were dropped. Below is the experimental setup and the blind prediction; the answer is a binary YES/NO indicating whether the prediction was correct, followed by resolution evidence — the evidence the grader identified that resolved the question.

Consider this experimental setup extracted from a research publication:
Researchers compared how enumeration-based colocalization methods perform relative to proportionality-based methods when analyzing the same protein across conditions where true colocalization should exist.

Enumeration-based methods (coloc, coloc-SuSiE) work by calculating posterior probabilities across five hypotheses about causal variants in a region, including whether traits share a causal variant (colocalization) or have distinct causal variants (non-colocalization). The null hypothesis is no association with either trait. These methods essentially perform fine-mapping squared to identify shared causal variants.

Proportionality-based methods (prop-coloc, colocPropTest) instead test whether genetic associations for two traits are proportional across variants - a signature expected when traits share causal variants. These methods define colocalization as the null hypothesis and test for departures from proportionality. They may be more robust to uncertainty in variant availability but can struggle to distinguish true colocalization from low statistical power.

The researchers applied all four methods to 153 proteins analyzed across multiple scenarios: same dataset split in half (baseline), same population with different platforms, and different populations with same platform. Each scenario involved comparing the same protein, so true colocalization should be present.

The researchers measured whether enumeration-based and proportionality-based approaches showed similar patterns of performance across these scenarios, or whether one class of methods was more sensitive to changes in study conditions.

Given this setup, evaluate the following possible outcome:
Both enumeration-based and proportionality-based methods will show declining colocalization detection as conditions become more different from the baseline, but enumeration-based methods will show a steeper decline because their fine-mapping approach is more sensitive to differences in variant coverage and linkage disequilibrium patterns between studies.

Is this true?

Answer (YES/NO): NO